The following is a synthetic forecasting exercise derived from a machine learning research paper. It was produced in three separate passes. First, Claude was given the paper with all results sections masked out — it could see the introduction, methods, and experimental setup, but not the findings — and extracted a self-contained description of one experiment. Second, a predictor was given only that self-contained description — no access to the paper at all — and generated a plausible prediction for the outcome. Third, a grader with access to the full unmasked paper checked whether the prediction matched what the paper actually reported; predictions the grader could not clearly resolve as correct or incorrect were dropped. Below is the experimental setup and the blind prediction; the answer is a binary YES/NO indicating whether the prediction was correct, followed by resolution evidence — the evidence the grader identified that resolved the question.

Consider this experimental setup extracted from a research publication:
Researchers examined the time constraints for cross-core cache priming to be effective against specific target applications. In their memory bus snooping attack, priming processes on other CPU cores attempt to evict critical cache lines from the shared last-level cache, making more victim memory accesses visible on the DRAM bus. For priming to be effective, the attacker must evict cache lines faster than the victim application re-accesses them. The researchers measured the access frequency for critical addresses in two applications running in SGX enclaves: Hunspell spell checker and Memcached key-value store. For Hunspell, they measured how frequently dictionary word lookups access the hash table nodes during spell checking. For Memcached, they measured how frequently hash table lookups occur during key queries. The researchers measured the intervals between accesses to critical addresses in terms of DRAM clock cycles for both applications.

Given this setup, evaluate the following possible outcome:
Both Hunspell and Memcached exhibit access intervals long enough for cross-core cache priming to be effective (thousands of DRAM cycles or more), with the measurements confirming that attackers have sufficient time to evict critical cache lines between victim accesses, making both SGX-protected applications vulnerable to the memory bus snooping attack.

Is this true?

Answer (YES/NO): NO